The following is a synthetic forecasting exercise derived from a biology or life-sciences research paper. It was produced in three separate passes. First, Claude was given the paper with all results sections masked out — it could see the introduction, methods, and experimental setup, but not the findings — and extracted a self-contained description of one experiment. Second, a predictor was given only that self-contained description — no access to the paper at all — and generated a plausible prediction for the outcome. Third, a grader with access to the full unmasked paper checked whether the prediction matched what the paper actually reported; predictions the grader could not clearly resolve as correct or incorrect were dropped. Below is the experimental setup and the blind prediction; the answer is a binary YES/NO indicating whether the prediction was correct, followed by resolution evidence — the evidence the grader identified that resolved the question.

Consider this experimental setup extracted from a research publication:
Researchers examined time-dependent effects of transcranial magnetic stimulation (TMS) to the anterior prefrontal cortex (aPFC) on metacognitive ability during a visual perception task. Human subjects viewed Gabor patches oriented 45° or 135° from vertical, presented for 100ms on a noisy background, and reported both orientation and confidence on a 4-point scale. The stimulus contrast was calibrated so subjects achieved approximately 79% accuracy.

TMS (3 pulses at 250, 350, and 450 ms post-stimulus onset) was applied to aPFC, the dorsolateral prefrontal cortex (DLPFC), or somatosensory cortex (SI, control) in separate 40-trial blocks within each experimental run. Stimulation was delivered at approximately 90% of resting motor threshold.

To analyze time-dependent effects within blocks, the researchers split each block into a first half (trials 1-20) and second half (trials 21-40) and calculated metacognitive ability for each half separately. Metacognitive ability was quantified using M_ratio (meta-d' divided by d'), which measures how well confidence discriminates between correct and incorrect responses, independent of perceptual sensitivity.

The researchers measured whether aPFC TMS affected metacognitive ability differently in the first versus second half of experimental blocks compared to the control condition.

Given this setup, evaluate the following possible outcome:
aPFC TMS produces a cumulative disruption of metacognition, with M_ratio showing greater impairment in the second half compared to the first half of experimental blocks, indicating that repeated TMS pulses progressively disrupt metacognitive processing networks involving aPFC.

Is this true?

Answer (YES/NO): NO